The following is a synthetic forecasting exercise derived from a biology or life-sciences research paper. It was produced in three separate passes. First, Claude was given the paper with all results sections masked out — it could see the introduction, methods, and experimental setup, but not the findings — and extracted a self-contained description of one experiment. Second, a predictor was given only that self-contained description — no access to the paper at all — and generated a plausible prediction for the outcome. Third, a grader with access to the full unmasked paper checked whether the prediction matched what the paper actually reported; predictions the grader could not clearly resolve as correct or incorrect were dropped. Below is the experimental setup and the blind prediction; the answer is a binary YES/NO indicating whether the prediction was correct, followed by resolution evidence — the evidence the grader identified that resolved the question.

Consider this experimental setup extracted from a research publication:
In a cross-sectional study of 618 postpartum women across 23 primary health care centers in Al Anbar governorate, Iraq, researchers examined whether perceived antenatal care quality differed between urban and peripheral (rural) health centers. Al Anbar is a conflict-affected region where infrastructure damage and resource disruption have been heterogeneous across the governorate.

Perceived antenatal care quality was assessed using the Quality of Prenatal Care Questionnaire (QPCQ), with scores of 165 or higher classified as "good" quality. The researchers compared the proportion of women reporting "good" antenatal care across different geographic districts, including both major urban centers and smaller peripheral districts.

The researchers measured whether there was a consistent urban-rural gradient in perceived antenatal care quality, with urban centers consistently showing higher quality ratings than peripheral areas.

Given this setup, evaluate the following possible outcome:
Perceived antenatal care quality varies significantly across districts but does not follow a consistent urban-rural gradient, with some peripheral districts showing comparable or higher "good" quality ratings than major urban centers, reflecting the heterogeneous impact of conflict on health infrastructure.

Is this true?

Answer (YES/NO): YES